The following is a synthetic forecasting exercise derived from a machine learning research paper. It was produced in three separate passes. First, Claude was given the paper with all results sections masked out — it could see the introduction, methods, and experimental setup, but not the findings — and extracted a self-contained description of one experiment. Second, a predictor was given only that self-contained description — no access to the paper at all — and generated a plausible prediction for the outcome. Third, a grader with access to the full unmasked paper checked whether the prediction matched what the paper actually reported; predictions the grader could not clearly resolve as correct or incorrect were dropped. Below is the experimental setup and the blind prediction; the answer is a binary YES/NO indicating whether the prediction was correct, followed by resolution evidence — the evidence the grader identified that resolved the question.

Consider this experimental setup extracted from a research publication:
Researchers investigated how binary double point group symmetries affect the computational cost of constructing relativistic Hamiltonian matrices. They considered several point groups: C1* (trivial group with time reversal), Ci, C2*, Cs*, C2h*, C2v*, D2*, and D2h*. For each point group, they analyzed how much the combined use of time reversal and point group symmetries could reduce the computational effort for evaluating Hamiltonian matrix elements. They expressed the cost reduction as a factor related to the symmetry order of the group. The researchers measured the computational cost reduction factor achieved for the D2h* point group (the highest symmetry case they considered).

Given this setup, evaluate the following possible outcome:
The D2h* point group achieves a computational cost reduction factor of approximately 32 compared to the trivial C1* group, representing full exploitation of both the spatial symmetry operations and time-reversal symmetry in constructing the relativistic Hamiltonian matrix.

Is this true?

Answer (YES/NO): NO